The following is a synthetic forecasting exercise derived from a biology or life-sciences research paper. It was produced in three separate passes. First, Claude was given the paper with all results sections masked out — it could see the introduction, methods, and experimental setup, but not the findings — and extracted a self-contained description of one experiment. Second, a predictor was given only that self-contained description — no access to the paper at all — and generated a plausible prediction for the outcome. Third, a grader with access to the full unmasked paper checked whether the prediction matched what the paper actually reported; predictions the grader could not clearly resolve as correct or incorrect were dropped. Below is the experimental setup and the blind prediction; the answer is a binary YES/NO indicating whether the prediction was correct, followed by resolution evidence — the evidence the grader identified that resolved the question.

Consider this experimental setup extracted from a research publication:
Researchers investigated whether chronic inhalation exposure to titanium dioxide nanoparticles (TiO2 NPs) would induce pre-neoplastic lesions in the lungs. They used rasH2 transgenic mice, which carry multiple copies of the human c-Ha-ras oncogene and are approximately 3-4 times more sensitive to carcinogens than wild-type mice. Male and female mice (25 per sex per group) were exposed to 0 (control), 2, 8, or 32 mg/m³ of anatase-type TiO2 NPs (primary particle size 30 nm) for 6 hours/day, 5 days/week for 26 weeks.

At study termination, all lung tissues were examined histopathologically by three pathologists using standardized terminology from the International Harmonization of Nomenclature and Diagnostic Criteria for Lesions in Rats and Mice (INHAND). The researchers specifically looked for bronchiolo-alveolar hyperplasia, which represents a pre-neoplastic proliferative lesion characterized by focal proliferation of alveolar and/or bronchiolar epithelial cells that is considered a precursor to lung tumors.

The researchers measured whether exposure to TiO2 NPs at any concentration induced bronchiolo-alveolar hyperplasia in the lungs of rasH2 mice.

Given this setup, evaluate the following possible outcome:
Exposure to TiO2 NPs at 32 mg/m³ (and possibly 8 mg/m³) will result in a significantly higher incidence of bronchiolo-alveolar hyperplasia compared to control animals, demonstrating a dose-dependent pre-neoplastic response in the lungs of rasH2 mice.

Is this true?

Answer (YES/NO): NO